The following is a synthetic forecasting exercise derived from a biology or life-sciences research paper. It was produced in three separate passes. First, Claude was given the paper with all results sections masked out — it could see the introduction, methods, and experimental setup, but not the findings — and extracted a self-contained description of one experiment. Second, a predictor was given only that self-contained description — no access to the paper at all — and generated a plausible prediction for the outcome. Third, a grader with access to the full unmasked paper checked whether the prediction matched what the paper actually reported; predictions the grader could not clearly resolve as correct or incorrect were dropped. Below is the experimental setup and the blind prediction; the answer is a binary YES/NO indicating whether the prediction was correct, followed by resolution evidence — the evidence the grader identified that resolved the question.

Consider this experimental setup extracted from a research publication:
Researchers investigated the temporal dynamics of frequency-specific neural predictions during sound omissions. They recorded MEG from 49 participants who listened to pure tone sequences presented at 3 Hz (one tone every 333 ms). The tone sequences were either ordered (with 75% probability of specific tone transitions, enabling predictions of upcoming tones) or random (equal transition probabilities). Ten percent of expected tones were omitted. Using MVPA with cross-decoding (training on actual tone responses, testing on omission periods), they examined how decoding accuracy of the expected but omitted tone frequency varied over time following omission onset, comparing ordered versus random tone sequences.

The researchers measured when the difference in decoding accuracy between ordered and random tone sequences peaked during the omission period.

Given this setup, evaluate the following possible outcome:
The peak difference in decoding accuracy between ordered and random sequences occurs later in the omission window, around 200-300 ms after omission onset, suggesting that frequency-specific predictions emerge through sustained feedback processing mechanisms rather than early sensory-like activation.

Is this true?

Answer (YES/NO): NO